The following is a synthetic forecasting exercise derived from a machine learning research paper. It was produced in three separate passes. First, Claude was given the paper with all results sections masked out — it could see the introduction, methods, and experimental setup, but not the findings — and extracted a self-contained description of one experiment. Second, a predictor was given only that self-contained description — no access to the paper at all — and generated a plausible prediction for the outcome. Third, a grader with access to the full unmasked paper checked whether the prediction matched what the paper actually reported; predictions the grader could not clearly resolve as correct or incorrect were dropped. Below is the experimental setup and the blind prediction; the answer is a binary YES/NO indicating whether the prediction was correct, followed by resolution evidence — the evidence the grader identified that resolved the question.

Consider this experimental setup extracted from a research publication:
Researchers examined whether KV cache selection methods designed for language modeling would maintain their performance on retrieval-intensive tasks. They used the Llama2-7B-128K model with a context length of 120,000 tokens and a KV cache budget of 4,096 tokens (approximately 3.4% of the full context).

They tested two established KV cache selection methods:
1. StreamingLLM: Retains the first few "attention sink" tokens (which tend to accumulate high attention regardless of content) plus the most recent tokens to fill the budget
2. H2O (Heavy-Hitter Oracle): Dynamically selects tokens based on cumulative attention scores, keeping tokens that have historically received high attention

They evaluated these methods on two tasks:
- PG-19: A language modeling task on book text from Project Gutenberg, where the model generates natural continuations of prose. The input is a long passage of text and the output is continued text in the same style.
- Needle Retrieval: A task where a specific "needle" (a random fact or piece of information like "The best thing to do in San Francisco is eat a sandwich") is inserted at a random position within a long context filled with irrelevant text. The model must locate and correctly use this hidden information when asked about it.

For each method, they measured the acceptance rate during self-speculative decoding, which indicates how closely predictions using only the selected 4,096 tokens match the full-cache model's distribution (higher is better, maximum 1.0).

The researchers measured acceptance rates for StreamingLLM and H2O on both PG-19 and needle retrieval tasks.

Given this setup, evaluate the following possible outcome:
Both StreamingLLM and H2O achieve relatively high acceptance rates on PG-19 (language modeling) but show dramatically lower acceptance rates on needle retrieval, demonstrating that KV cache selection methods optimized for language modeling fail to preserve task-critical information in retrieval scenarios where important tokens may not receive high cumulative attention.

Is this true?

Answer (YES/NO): YES